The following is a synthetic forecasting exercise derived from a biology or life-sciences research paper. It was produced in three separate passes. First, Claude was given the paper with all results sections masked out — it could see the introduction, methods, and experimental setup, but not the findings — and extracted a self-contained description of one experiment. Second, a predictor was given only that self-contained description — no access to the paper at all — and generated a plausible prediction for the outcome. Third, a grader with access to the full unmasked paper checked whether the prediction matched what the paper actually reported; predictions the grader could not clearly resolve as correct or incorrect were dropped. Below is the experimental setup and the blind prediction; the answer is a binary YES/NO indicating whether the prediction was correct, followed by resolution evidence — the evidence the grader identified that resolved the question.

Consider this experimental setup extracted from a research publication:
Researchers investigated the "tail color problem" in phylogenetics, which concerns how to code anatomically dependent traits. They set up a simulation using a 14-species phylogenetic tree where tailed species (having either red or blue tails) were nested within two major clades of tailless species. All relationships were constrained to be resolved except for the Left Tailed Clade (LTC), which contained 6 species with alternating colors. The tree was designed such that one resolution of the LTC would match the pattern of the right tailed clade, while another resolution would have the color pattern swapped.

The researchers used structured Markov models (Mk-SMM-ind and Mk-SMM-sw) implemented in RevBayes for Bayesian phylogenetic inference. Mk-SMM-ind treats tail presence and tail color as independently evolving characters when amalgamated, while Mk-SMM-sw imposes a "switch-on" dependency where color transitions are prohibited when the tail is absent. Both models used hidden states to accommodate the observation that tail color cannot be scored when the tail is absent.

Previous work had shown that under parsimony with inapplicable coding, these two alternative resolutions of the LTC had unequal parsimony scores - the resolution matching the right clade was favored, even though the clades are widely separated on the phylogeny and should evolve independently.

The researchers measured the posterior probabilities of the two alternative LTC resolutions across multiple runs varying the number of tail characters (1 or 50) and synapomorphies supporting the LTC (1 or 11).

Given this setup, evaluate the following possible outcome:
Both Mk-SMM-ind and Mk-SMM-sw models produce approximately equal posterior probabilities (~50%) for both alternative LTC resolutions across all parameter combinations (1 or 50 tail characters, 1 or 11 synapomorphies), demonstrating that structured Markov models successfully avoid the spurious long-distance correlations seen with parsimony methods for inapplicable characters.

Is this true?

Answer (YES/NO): YES